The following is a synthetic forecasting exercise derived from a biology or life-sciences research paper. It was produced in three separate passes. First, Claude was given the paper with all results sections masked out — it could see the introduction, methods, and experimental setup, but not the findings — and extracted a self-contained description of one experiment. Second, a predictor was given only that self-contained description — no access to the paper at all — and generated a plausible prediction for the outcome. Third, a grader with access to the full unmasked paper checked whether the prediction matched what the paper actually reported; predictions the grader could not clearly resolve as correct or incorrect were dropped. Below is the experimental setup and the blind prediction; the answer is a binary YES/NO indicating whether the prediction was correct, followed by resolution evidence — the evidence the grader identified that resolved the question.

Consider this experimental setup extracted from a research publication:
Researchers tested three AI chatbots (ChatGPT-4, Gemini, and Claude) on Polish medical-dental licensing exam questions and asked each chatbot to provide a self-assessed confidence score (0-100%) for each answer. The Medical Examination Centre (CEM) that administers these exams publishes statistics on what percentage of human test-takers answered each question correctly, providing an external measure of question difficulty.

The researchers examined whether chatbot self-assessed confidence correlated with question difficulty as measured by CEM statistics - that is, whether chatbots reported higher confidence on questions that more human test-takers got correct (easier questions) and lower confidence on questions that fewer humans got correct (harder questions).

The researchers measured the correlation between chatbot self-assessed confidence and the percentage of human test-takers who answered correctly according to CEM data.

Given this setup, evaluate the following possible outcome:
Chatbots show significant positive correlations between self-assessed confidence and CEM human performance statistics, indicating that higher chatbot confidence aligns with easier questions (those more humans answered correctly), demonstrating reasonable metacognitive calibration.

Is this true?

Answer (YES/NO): NO